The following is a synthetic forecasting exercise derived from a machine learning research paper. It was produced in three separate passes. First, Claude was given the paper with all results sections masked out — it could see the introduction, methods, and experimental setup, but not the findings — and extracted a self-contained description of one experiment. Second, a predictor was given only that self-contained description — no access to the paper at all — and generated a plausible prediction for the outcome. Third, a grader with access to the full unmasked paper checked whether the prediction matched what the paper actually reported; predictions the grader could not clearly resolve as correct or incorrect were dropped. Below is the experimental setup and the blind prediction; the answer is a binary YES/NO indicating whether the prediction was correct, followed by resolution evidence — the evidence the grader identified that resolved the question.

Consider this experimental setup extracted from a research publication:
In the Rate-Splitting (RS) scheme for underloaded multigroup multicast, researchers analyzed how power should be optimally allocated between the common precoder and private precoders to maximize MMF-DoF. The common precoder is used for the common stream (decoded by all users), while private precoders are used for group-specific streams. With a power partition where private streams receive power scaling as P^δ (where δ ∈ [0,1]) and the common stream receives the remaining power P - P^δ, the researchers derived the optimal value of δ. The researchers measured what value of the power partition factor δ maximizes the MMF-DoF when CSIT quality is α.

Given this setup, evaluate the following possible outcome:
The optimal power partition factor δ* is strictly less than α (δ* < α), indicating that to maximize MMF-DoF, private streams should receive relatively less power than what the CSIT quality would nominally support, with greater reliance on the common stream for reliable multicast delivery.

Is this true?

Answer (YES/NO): NO